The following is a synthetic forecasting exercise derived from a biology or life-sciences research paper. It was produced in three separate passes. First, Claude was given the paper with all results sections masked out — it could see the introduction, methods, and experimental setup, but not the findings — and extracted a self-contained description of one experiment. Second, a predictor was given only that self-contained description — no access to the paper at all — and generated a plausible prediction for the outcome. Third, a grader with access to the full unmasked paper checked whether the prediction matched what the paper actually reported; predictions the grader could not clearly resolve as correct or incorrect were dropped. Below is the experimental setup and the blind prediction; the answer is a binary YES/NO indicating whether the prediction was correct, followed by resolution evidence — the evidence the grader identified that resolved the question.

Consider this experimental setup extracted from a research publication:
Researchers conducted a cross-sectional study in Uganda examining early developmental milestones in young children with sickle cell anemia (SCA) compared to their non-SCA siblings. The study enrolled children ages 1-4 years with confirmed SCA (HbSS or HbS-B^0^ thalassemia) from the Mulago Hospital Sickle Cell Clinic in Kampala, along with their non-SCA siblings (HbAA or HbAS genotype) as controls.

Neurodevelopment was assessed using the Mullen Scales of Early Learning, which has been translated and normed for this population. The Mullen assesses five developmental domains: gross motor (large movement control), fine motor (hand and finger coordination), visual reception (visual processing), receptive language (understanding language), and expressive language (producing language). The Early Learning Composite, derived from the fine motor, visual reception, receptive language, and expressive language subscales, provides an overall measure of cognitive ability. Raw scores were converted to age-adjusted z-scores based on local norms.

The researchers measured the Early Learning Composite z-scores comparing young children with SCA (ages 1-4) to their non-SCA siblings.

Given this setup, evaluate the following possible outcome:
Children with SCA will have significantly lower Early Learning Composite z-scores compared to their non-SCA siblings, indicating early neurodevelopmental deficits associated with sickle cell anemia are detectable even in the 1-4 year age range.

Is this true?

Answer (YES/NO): YES